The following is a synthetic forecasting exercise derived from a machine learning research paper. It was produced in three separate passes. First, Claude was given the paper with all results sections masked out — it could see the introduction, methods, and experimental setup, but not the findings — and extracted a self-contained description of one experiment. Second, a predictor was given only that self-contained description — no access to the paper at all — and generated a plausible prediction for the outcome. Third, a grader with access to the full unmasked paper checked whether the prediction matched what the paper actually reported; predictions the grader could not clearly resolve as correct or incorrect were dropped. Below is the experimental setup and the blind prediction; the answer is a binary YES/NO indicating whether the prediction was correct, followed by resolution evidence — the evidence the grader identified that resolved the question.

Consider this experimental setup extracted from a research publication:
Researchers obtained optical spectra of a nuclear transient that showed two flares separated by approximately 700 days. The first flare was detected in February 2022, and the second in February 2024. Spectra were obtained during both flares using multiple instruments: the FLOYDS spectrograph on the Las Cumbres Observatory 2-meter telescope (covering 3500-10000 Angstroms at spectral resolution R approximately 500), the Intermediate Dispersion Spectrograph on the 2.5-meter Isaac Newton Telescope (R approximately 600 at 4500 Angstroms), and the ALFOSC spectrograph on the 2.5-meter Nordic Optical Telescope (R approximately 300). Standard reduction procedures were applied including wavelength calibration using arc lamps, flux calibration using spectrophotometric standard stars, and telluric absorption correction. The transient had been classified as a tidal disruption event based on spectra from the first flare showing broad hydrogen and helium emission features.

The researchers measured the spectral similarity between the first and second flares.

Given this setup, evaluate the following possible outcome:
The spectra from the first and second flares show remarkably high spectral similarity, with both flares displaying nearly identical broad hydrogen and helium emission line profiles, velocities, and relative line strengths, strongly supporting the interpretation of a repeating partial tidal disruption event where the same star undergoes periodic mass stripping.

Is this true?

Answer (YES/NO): YES